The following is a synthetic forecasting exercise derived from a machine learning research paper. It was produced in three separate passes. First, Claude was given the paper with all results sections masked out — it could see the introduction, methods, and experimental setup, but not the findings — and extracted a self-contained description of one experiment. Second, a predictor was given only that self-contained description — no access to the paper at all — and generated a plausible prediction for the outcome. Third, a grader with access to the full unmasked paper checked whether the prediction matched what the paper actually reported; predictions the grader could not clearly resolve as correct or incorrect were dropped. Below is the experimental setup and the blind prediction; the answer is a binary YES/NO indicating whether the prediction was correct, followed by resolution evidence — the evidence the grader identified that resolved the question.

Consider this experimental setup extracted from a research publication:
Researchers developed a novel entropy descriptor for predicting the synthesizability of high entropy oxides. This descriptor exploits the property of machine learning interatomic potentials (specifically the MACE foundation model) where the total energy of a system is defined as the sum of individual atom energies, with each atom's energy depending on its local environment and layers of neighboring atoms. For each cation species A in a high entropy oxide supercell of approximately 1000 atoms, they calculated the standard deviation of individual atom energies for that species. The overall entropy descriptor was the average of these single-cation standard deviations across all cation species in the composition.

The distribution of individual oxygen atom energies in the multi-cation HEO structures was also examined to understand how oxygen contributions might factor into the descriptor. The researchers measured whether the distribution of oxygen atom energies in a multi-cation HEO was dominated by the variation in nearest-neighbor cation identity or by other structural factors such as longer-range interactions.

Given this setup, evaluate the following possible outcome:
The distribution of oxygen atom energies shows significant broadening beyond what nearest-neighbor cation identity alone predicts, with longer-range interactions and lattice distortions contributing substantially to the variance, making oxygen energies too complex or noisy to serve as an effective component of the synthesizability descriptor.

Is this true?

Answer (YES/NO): NO